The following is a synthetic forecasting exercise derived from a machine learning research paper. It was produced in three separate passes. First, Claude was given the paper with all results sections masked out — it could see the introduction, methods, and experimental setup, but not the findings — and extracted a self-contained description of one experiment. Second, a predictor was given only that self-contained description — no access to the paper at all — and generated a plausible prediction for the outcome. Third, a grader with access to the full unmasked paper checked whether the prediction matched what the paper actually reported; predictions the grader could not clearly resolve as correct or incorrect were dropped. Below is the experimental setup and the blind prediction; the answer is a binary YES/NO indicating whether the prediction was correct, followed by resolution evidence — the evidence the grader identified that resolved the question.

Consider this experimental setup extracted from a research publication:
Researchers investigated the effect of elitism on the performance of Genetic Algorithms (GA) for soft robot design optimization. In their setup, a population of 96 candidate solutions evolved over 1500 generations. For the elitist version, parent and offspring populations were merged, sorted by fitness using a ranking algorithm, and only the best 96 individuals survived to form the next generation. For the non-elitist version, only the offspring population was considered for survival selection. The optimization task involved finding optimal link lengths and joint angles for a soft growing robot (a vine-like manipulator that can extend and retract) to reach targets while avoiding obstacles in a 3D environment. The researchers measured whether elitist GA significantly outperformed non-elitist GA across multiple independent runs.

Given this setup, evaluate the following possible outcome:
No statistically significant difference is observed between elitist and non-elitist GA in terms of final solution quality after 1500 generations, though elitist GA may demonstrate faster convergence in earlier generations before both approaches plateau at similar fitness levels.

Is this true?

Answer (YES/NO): NO